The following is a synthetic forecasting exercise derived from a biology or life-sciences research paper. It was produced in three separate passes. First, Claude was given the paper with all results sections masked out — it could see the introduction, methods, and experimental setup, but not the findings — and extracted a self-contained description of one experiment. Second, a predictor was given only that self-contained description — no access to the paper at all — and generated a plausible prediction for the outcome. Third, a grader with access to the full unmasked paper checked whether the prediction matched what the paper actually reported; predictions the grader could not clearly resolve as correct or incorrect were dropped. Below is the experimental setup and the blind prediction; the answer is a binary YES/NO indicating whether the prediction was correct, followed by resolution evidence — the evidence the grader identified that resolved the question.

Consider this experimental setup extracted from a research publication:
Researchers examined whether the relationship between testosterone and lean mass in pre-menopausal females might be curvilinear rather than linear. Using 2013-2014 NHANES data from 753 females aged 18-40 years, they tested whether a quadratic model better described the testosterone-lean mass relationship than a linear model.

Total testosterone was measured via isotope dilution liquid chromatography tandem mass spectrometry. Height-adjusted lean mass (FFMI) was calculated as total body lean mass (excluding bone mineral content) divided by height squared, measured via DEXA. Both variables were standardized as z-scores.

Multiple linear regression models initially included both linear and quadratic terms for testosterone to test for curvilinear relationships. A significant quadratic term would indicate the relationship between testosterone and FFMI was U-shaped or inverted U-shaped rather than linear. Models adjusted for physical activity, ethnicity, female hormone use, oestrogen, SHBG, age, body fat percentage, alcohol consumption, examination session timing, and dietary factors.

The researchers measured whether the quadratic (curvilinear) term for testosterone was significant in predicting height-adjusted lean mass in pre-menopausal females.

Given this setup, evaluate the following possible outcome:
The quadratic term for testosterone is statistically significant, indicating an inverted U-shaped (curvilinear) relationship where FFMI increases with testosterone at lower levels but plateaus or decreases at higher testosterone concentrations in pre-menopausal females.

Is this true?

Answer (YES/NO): NO